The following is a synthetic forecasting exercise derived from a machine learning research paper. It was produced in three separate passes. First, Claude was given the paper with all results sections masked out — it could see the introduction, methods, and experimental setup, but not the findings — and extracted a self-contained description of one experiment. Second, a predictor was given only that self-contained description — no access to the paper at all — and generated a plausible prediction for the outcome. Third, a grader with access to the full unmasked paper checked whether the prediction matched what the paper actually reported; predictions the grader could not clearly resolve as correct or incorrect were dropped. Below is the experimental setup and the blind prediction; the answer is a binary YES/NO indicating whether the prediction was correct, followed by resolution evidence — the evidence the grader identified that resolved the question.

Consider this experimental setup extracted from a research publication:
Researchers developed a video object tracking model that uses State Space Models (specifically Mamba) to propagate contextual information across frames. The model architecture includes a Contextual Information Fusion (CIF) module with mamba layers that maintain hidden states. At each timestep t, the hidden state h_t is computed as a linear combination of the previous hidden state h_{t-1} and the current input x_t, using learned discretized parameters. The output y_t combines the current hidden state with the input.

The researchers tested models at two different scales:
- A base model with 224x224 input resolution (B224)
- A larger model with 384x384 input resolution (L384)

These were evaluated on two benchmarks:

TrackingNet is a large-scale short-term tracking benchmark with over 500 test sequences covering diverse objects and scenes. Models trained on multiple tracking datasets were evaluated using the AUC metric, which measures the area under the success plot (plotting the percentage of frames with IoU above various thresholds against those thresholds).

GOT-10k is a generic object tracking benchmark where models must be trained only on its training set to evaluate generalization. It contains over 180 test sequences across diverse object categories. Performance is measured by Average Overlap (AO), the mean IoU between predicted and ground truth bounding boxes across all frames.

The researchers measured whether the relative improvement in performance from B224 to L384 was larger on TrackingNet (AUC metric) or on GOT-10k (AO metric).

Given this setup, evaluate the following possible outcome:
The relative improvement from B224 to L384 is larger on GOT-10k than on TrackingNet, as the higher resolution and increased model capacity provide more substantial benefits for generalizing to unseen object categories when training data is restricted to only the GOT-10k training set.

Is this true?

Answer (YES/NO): YES